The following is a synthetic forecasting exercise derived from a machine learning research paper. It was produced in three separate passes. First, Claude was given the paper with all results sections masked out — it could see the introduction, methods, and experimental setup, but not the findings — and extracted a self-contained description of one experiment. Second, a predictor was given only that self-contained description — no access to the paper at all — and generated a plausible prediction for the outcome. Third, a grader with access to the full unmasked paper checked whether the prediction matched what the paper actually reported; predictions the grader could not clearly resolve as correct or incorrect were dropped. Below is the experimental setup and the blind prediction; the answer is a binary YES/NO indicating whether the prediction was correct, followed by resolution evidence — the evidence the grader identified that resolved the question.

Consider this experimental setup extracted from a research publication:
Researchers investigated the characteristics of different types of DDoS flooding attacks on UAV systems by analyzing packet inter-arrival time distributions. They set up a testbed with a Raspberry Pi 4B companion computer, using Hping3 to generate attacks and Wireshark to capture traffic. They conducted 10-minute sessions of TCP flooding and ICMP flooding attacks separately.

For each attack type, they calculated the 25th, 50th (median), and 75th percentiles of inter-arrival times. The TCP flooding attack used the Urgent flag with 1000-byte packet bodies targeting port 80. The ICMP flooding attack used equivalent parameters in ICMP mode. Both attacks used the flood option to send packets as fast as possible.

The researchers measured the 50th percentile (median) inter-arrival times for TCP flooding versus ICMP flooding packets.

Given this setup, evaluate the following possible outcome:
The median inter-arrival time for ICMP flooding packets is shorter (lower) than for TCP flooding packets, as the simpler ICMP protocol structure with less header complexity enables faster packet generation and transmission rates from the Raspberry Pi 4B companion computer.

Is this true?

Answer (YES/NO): NO